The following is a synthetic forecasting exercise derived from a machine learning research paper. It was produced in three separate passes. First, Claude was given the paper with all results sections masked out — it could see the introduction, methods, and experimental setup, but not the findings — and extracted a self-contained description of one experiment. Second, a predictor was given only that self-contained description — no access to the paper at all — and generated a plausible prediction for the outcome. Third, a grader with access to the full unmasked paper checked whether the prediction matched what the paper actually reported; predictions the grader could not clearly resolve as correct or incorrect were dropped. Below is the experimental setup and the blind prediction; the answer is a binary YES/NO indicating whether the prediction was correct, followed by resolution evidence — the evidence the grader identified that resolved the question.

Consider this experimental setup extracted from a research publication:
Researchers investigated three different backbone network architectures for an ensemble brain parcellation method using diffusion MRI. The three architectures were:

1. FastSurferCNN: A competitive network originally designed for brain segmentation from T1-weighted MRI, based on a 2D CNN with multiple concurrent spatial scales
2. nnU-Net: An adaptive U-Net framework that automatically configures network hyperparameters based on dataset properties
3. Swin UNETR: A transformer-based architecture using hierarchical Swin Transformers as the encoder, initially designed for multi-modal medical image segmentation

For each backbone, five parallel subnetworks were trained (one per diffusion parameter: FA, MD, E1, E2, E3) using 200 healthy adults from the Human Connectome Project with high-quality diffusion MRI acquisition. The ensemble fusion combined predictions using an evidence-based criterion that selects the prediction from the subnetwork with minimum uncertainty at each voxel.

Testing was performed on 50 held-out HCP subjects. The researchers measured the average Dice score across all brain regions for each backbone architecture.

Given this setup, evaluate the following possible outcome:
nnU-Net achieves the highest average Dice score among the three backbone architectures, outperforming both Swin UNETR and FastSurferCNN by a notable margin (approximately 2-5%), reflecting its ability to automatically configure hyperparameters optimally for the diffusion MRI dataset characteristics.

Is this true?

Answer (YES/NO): NO